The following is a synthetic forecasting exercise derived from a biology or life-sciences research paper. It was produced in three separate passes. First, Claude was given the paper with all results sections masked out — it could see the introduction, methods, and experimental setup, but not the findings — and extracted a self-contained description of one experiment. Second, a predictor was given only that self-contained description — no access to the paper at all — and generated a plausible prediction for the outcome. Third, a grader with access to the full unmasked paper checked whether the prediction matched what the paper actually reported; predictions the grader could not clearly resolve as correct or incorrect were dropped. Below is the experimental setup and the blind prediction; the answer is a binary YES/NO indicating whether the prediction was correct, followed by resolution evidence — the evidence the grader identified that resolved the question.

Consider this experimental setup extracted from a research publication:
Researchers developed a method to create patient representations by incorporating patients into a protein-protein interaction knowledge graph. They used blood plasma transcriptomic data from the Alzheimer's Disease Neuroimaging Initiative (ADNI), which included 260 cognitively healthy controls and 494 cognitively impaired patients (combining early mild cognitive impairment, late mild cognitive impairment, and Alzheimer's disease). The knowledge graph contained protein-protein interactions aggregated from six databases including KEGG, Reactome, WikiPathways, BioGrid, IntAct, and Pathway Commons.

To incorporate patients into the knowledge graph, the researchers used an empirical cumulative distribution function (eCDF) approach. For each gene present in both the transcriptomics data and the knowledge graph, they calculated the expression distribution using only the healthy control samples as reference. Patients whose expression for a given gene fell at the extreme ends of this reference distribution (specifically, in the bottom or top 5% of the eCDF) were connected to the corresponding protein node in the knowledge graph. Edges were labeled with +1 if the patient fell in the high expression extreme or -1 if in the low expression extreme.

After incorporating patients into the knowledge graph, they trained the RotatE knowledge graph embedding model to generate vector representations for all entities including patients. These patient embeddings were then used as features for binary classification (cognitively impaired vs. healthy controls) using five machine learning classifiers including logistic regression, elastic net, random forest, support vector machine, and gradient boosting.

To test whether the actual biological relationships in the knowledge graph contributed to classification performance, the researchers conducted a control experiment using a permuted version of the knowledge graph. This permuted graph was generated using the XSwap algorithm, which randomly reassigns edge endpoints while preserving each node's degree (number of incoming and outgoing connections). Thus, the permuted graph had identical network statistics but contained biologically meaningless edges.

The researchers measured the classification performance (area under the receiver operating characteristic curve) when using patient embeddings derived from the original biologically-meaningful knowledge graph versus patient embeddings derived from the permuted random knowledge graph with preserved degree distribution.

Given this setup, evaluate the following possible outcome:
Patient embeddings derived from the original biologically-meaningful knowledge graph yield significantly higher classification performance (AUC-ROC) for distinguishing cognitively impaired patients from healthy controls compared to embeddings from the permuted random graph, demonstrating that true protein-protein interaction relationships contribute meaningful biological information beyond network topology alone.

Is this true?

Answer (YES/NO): YES